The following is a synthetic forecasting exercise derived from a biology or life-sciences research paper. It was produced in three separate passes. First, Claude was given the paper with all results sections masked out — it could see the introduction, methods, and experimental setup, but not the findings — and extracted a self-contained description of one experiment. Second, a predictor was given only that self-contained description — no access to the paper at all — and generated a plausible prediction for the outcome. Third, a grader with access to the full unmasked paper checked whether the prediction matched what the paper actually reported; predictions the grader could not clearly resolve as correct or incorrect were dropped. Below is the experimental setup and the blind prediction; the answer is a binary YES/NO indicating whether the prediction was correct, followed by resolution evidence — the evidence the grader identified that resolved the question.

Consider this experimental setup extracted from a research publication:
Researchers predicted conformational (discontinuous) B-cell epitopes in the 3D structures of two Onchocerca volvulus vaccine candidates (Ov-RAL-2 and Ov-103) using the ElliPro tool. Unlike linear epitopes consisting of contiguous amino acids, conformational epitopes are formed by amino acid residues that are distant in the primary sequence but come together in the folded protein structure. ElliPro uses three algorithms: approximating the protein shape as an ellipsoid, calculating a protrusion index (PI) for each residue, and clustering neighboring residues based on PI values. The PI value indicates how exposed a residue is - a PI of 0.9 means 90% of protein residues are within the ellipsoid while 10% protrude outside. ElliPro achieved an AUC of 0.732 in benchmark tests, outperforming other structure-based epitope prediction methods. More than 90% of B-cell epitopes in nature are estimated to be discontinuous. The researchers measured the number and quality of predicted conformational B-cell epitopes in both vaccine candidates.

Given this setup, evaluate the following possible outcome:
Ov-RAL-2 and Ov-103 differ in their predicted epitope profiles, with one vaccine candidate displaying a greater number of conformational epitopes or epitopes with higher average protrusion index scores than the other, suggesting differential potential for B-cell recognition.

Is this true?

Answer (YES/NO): YES